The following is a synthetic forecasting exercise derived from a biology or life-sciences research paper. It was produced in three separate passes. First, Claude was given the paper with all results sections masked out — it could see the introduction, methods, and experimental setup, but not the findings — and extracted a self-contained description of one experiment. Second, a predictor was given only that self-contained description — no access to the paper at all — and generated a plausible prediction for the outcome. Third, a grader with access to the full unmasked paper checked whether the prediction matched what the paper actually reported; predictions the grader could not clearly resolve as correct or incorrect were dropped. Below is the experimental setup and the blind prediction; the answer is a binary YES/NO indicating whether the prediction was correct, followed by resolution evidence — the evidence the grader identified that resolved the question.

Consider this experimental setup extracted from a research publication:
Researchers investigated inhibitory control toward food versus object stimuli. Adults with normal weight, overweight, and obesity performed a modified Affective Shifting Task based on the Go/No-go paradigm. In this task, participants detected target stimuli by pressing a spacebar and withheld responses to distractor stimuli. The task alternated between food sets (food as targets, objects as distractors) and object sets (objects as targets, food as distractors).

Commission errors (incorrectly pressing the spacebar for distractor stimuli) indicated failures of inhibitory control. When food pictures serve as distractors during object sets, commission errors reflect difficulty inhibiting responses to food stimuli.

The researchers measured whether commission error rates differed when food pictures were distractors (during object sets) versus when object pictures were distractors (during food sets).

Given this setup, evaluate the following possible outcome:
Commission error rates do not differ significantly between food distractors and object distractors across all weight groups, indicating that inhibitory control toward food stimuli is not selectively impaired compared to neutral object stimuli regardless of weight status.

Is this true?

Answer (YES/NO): NO